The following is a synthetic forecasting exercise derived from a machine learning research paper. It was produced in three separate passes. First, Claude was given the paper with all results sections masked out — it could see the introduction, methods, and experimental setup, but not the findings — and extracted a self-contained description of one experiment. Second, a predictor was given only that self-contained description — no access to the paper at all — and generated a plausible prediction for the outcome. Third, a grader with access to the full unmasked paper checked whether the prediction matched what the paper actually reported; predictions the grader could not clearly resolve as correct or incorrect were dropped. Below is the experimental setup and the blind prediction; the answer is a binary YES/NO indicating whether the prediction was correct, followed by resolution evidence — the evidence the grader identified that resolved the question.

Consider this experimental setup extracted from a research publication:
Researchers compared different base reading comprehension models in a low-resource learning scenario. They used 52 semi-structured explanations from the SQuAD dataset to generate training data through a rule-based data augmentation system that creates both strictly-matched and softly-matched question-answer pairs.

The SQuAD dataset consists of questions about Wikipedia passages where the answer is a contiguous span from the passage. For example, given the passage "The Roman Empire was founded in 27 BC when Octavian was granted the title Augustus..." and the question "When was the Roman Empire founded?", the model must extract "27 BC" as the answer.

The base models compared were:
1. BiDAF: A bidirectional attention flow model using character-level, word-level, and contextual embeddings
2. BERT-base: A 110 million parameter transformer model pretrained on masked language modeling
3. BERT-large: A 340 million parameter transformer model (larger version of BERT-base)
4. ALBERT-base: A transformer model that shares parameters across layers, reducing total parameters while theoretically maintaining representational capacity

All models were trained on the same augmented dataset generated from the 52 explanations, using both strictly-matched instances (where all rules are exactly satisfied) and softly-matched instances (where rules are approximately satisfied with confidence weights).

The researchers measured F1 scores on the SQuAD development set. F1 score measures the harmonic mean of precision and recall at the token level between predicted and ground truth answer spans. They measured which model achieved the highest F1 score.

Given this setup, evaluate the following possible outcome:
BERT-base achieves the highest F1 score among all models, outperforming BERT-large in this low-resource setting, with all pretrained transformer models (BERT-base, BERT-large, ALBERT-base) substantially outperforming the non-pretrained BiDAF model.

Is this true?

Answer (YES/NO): NO